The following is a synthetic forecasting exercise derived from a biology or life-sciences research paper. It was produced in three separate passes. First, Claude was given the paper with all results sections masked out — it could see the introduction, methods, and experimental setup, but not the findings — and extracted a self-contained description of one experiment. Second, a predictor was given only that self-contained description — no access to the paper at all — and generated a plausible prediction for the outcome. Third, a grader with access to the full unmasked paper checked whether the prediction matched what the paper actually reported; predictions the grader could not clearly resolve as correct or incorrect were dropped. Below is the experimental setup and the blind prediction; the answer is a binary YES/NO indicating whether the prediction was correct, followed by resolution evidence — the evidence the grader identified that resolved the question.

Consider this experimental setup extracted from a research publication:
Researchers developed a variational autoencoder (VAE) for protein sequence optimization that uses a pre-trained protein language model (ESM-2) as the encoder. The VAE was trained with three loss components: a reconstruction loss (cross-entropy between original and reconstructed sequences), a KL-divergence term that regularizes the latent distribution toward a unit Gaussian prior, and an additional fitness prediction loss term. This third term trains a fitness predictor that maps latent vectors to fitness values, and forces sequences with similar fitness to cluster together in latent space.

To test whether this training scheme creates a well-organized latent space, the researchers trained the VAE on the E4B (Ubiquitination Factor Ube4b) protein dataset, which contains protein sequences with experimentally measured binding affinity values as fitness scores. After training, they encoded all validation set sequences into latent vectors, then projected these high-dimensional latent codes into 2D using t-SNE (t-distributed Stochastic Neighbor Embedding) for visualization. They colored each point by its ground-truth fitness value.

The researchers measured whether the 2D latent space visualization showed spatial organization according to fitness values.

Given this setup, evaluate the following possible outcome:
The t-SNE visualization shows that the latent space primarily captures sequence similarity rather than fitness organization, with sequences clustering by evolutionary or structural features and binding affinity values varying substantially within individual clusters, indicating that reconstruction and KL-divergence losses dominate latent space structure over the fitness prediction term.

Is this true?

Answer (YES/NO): NO